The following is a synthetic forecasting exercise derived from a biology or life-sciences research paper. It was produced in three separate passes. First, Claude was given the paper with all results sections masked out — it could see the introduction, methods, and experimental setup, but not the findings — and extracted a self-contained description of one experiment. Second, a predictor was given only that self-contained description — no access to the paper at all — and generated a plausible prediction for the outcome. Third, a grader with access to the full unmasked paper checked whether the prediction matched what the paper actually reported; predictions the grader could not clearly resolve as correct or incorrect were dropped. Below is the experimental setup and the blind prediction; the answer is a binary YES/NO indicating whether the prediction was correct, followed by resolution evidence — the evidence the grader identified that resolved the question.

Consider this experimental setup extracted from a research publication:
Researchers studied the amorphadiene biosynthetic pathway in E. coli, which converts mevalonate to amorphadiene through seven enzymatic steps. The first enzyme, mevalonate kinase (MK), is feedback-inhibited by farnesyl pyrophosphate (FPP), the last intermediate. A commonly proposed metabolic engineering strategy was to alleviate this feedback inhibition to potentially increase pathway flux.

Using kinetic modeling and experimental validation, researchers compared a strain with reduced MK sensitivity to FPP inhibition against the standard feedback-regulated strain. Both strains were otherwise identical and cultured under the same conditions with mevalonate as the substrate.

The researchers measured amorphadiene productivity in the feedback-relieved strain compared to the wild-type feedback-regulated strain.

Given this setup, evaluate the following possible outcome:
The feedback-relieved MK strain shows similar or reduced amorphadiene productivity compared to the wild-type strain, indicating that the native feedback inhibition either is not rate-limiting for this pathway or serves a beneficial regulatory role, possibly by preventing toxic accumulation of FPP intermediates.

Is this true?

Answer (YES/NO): YES